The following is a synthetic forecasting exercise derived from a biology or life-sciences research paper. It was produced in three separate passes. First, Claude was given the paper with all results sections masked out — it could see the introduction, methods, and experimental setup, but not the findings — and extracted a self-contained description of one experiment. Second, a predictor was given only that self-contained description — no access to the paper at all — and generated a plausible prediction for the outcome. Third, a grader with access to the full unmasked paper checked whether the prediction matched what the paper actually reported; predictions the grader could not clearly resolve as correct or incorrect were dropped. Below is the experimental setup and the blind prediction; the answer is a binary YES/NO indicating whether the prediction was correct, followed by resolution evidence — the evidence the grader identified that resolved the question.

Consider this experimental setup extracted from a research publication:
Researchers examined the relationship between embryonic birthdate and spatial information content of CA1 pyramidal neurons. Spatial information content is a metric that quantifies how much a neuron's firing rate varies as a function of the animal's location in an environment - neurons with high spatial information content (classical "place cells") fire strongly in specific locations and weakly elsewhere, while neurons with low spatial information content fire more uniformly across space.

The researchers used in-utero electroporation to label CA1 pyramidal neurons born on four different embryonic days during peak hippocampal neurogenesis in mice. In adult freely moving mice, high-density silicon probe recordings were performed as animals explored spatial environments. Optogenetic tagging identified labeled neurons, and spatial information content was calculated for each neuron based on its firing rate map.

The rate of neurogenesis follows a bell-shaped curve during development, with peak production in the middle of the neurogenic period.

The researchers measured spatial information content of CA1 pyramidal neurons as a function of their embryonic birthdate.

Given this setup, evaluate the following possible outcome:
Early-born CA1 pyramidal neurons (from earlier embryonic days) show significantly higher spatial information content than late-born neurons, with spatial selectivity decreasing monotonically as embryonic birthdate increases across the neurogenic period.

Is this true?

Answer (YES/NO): NO